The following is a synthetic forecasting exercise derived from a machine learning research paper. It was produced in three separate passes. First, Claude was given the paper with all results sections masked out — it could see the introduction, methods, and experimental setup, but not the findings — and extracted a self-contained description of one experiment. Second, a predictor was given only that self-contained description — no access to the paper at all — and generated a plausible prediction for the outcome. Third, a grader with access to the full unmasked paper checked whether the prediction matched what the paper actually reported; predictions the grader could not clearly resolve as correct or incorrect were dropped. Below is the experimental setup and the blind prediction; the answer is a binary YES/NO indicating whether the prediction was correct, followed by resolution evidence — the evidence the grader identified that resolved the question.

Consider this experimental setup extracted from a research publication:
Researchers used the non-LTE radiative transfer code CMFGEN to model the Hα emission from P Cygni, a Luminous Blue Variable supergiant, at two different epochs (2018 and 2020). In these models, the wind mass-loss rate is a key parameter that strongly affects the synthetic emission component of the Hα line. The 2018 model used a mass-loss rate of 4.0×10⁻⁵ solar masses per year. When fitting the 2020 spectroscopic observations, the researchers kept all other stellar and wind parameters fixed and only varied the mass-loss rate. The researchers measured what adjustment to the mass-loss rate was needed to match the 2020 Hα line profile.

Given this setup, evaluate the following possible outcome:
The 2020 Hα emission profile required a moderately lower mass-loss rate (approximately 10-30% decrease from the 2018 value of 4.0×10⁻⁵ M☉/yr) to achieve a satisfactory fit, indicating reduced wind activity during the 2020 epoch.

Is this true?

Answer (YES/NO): YES